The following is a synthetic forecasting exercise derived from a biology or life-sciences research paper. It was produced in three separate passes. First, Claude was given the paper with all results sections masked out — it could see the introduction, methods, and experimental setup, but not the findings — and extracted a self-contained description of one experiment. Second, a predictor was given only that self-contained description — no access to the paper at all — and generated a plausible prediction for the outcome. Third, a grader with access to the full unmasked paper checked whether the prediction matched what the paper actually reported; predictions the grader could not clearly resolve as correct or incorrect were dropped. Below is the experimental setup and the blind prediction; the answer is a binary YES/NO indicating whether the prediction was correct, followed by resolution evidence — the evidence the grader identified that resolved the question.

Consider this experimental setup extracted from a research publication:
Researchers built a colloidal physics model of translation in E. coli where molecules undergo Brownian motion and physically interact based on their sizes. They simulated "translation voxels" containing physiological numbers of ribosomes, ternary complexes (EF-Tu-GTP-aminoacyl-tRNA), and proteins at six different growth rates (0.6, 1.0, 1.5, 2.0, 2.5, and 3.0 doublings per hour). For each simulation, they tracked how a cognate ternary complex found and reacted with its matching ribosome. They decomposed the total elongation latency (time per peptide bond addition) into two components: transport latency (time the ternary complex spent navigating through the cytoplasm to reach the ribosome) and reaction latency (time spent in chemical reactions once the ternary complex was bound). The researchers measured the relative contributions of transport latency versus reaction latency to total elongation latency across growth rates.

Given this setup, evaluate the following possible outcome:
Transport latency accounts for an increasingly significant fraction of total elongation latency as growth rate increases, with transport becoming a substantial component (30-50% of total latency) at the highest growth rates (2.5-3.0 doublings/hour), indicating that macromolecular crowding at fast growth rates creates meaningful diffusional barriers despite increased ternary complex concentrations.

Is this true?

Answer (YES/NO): NO